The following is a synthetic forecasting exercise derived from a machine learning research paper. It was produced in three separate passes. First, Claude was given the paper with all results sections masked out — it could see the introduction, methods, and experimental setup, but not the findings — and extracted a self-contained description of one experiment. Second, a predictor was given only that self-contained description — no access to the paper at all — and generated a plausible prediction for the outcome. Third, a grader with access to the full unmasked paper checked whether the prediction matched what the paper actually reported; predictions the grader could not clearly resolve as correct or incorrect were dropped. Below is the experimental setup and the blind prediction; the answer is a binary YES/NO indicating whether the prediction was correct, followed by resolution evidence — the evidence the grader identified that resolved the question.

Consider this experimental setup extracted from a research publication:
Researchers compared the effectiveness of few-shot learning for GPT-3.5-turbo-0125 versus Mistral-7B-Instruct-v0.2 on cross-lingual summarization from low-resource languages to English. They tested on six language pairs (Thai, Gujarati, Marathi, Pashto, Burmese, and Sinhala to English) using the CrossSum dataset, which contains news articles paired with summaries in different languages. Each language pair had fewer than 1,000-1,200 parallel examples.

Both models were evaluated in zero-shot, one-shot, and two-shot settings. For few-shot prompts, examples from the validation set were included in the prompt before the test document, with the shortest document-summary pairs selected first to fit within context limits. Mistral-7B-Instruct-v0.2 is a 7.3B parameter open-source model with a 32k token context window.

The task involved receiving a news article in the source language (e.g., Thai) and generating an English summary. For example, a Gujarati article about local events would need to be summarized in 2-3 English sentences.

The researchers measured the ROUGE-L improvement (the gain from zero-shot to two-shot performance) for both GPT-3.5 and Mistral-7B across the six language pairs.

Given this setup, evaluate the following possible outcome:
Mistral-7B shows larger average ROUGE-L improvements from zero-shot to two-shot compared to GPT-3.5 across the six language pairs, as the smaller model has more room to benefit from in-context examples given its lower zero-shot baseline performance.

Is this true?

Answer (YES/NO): NO